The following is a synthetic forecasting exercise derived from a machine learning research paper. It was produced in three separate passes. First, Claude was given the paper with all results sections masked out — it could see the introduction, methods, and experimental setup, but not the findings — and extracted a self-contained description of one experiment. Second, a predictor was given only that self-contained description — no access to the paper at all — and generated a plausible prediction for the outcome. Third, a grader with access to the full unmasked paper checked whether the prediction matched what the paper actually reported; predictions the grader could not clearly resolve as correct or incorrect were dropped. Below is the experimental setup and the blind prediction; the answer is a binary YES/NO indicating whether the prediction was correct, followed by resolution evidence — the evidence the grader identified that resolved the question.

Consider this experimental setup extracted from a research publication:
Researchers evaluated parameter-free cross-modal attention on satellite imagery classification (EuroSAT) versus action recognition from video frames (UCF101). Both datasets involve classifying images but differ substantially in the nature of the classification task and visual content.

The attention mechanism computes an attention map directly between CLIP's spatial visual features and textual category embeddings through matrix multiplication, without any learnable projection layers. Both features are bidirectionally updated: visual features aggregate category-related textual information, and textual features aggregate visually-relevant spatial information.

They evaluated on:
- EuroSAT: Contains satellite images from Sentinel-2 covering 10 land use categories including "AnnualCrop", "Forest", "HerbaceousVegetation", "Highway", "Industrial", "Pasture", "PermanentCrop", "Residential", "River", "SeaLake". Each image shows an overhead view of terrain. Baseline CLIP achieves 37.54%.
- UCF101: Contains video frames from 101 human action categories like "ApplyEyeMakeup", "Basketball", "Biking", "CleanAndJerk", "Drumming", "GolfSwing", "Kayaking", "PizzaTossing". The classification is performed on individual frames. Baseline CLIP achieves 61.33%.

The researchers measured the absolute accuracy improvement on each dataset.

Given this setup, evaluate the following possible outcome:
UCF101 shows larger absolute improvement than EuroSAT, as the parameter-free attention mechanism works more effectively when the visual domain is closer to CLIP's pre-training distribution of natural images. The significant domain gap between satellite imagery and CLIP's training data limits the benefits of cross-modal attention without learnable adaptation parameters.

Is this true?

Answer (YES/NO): NO